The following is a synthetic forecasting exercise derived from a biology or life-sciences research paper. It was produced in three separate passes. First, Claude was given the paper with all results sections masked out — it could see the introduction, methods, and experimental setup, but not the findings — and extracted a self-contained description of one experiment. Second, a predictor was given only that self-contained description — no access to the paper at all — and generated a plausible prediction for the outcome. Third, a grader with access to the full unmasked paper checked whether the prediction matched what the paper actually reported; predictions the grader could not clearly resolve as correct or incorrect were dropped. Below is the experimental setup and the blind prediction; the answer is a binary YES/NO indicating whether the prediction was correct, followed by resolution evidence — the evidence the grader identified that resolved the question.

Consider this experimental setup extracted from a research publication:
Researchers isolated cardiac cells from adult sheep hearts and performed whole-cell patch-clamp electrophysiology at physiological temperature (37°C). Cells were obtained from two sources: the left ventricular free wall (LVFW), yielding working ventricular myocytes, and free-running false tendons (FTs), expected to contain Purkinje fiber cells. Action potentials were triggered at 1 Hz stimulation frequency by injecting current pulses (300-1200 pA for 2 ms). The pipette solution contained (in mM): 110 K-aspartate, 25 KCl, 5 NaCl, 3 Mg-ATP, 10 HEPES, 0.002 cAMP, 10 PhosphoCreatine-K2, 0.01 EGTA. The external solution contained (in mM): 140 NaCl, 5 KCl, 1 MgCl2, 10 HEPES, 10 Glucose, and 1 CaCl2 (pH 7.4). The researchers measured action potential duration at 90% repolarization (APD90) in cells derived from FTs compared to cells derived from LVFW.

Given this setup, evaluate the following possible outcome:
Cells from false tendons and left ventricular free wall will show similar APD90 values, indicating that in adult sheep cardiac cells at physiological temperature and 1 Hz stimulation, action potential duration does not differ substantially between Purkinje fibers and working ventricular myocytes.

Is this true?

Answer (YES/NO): NO